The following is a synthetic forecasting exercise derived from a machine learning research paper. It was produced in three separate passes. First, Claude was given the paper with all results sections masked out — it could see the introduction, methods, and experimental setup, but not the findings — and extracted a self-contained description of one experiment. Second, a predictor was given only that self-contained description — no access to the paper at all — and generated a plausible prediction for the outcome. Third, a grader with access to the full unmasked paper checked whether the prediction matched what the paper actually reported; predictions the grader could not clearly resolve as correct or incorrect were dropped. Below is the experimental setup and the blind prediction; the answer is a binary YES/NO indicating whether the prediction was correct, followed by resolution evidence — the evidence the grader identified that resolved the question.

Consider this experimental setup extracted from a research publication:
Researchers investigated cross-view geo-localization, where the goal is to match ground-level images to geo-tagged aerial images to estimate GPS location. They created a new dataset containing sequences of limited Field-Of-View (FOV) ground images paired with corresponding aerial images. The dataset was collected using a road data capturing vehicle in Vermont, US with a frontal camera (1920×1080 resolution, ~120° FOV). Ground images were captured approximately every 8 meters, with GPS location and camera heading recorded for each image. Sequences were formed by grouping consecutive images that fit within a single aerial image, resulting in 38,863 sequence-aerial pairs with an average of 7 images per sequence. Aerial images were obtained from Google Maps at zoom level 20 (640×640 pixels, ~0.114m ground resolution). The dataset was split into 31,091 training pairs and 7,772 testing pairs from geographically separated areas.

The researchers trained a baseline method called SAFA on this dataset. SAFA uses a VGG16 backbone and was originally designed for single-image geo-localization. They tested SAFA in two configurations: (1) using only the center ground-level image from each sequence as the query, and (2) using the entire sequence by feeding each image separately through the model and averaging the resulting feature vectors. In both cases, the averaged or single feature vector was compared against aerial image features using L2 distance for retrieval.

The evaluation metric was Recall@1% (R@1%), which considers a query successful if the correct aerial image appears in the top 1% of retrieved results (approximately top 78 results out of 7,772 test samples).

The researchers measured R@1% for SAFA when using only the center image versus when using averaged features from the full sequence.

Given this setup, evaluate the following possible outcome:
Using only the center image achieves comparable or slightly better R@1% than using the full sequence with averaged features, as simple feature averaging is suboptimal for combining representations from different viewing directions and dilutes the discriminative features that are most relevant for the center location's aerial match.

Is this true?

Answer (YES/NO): YES